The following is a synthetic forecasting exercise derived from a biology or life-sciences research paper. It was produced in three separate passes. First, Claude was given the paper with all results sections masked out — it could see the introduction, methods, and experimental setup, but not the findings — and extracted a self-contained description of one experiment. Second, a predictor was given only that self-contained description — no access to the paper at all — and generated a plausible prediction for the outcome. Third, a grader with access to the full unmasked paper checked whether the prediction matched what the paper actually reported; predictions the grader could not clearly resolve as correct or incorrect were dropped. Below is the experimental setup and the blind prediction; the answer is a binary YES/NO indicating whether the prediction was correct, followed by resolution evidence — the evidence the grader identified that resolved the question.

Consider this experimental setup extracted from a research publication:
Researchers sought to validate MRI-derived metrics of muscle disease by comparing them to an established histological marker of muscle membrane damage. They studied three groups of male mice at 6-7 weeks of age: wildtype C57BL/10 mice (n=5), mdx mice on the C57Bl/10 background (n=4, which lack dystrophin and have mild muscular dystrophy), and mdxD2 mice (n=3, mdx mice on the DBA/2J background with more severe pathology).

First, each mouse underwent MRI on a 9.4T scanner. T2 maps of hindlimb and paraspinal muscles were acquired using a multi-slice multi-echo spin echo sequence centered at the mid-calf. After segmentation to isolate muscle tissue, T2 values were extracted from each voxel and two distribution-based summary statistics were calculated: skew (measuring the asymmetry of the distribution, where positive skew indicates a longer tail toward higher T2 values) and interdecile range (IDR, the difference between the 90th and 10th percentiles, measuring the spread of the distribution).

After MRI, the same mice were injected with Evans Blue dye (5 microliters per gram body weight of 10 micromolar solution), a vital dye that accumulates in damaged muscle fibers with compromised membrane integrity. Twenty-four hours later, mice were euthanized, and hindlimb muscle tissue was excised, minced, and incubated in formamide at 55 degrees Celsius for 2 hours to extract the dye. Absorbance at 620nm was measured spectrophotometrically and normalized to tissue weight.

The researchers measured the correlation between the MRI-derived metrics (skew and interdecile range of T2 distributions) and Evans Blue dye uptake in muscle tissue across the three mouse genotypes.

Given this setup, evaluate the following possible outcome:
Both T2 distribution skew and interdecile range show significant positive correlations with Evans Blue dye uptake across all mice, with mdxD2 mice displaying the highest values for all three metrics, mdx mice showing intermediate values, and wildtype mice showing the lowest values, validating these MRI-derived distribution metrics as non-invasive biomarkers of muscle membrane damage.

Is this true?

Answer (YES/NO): YES